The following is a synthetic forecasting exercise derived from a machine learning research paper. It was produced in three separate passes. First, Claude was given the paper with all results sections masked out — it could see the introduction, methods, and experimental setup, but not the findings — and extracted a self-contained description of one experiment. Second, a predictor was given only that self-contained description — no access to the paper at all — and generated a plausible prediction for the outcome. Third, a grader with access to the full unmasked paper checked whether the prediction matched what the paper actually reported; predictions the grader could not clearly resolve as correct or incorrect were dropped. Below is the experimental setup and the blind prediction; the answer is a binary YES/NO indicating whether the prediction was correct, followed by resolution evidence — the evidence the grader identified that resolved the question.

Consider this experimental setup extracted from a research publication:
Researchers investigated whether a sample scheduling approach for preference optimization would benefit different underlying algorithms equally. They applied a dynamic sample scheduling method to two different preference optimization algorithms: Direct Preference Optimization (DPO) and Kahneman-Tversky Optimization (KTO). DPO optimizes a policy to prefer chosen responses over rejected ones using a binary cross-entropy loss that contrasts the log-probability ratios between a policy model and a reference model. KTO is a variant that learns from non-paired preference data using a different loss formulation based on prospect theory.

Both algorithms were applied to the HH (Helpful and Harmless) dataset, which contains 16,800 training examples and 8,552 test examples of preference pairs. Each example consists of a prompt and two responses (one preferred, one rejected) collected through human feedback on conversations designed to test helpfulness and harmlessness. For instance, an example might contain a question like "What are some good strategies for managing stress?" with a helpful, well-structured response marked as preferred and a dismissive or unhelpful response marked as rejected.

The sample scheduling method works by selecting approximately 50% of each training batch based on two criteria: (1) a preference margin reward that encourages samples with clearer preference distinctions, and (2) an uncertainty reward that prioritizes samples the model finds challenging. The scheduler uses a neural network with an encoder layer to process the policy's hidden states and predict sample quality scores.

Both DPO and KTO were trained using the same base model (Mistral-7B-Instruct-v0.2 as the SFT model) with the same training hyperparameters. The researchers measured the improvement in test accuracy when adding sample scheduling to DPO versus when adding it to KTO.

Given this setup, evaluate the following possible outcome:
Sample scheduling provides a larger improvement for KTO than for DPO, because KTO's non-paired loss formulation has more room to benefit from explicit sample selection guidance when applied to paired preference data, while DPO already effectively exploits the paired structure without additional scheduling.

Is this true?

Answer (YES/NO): YES